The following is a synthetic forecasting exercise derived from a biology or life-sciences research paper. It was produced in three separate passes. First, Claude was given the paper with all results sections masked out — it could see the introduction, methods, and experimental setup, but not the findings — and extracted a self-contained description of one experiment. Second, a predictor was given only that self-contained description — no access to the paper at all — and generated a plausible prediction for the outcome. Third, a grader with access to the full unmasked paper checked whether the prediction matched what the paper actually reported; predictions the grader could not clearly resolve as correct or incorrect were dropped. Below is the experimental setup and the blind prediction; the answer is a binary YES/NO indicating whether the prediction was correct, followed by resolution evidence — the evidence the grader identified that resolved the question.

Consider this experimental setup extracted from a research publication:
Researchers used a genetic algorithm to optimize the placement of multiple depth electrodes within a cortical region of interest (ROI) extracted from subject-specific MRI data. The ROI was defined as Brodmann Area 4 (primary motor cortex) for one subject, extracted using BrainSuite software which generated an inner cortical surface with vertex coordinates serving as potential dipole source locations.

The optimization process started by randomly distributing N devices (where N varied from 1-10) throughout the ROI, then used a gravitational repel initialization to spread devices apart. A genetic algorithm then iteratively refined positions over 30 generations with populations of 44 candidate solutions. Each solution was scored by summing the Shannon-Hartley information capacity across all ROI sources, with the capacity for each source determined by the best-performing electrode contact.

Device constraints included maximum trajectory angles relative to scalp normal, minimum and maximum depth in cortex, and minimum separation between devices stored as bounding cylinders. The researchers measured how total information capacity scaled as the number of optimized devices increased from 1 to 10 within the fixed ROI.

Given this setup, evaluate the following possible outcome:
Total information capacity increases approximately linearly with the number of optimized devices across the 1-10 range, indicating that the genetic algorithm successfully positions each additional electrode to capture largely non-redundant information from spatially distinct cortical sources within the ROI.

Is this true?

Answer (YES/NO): YES